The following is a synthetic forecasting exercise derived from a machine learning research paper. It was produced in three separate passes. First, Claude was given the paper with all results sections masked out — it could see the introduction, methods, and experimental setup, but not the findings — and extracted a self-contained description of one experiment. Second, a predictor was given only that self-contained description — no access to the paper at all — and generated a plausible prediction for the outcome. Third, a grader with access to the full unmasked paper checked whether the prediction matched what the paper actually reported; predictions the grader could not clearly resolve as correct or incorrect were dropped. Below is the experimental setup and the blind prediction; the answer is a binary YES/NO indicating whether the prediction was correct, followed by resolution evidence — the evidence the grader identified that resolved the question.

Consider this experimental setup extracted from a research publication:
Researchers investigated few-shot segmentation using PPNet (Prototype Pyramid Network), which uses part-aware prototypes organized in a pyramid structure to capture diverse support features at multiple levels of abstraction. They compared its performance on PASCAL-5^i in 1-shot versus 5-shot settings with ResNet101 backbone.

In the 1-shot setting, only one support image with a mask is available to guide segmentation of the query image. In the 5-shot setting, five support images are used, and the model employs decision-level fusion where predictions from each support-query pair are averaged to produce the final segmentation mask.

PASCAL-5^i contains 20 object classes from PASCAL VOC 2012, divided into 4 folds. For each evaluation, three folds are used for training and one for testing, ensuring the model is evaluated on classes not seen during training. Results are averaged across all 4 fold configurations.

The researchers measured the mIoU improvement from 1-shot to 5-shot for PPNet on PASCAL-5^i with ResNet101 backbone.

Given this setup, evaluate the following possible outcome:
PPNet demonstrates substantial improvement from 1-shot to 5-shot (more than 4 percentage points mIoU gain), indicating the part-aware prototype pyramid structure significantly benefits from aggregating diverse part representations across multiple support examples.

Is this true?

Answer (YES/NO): YES